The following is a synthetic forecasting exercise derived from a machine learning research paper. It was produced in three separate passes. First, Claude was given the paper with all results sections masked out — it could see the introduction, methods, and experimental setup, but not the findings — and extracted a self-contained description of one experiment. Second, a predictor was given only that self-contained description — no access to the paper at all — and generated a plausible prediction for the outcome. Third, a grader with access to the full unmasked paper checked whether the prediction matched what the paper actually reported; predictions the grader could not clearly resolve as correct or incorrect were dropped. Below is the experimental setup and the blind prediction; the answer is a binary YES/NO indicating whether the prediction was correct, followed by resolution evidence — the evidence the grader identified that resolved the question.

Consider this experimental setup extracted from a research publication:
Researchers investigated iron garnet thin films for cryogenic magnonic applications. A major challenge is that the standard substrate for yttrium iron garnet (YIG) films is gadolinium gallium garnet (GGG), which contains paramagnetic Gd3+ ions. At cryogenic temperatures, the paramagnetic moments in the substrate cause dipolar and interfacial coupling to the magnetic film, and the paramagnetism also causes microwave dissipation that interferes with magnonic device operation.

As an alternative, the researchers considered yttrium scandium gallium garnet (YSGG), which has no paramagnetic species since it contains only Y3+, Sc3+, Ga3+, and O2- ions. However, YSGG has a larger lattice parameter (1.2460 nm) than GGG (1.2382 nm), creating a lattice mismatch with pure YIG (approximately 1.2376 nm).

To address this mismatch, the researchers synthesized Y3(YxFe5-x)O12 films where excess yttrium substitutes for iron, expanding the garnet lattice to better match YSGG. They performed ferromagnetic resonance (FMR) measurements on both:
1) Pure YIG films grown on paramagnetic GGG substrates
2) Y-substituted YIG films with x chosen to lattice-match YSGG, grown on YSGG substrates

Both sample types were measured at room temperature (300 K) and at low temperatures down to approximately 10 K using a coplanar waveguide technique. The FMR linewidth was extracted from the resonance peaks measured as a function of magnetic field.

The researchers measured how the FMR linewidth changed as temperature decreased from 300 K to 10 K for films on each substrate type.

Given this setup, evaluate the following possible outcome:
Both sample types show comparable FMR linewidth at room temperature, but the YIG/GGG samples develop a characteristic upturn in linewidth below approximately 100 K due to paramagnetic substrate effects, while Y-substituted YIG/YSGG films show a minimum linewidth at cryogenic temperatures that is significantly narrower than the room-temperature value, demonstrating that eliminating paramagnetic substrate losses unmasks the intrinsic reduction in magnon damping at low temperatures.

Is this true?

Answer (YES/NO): NO